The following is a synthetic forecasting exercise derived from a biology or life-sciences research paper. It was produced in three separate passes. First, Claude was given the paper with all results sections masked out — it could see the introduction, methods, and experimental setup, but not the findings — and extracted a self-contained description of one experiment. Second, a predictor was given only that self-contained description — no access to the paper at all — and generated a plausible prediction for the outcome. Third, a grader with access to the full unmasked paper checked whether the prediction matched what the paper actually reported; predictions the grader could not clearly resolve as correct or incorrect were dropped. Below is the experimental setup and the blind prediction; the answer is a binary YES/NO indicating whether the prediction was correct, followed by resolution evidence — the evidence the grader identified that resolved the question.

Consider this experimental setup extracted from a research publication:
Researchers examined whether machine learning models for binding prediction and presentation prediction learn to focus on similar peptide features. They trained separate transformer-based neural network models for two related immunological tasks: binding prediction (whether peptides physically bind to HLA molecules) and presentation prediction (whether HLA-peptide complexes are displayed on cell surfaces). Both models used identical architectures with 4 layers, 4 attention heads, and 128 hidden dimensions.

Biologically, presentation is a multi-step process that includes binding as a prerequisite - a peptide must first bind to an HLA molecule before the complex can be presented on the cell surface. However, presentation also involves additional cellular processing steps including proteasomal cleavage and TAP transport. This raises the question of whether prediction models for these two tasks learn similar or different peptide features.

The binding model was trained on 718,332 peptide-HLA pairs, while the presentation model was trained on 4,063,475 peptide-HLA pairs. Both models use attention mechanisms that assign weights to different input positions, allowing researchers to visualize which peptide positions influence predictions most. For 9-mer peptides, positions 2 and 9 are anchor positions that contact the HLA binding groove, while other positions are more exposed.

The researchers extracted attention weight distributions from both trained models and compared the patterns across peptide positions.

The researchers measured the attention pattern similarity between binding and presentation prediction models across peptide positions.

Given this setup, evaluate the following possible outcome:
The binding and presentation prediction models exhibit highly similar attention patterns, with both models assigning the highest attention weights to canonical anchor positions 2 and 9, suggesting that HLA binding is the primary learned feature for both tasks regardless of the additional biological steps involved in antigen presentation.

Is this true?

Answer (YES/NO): YES